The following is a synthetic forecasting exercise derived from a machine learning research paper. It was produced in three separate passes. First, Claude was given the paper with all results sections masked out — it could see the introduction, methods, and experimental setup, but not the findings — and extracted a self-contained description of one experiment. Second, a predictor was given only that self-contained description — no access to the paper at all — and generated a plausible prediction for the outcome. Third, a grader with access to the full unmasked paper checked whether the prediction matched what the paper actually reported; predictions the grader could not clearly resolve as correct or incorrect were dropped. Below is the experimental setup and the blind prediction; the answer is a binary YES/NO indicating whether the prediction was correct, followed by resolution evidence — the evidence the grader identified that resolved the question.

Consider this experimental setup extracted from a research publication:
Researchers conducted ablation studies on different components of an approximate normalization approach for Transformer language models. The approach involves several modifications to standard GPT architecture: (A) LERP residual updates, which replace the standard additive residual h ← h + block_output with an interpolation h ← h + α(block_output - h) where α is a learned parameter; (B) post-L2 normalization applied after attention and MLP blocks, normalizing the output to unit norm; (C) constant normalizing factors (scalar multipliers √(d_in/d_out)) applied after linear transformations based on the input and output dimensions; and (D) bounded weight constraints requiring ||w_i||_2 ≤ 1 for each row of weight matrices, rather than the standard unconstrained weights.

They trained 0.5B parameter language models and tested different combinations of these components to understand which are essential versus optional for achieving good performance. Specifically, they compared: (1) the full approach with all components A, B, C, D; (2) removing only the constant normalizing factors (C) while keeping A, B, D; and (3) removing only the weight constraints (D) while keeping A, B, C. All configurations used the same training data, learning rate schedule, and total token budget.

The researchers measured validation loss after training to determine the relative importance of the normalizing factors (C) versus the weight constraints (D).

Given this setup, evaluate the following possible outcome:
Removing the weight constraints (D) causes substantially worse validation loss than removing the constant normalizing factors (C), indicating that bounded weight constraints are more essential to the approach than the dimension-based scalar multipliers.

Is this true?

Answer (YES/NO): NO